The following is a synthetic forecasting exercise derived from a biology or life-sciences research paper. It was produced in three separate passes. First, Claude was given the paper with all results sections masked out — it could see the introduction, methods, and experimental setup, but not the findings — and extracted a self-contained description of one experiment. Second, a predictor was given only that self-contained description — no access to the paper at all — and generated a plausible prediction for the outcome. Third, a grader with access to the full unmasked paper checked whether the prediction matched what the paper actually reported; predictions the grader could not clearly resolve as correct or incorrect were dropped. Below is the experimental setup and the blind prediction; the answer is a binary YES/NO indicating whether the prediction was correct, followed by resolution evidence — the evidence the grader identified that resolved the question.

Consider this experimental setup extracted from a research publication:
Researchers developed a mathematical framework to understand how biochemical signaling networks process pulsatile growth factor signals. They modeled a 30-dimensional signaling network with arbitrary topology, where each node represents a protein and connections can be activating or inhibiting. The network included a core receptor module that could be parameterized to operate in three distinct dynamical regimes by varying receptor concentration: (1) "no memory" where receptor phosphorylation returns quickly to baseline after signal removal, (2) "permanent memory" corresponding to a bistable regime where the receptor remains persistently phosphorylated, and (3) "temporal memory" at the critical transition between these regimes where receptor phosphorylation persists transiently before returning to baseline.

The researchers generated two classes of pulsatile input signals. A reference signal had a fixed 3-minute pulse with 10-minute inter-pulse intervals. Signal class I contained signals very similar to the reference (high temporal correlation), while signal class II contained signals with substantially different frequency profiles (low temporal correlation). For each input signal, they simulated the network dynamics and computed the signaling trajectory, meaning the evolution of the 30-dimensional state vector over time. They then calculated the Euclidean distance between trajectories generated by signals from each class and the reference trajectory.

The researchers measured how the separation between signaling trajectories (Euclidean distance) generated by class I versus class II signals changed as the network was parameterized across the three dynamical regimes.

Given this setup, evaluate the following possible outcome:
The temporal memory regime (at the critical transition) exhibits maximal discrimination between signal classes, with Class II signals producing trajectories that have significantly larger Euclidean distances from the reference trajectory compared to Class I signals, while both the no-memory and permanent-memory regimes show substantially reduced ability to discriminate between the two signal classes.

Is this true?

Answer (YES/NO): YES